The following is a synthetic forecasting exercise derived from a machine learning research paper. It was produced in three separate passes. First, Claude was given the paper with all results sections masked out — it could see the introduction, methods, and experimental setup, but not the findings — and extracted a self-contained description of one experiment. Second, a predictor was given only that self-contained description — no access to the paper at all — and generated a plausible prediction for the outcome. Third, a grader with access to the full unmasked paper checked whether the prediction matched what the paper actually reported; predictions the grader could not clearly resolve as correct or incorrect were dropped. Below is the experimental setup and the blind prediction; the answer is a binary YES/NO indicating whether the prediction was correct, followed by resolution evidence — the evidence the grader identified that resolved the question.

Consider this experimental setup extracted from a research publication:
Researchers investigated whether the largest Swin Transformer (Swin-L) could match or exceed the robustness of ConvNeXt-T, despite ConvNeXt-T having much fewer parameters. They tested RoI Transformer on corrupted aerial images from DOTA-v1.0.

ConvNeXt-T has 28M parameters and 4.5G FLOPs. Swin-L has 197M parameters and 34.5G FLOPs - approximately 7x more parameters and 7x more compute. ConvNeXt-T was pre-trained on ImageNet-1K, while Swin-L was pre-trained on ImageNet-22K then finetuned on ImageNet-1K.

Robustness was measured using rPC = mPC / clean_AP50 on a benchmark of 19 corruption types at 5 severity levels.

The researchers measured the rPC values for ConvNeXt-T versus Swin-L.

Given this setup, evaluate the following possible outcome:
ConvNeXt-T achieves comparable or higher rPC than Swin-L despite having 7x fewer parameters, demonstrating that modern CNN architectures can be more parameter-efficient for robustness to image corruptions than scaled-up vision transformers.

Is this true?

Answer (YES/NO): YES